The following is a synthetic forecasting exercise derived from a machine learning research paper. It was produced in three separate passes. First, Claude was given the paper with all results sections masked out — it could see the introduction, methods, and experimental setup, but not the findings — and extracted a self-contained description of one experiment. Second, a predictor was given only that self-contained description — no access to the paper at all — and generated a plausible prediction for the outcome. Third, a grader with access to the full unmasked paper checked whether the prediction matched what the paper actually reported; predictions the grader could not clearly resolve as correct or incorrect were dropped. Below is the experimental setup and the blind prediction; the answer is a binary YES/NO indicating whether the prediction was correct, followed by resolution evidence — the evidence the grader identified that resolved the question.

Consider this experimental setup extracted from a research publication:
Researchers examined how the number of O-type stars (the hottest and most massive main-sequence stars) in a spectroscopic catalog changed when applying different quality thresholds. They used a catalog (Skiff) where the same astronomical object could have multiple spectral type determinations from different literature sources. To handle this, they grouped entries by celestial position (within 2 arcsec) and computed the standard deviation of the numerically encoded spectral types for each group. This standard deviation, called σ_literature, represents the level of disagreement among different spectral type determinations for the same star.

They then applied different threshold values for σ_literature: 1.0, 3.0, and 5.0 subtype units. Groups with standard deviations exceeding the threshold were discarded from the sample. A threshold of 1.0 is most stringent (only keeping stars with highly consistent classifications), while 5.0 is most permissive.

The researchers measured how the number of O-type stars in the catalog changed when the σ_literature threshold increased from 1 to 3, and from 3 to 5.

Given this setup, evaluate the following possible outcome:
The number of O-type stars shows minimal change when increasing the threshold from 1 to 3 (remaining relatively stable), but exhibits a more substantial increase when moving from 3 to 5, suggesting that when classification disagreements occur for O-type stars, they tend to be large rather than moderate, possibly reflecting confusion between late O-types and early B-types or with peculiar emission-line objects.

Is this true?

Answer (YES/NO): NO